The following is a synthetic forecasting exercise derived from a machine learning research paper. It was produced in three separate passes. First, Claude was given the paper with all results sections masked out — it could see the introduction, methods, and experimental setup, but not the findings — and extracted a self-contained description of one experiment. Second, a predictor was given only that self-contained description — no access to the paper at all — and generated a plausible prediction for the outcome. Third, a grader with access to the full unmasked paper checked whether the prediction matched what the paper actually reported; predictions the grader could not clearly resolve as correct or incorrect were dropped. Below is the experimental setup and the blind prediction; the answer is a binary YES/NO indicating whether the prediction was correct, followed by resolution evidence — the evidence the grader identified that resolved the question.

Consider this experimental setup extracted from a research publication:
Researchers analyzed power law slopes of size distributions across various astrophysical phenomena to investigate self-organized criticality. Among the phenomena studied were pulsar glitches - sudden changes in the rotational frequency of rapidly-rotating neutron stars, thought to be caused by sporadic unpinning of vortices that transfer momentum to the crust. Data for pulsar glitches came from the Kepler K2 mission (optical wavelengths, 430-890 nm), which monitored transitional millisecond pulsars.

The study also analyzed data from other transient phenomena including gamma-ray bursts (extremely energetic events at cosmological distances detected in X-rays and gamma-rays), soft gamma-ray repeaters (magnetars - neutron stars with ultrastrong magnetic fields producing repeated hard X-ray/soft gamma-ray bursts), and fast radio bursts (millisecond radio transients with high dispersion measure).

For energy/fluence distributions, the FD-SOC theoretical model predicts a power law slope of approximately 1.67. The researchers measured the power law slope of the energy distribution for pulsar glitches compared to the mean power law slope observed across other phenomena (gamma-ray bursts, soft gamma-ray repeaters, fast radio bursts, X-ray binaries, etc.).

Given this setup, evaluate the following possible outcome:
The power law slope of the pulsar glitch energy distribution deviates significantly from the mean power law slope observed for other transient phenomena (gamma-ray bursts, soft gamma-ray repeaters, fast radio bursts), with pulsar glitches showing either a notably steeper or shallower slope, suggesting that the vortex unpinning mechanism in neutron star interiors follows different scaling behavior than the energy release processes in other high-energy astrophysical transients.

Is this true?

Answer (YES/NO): YES